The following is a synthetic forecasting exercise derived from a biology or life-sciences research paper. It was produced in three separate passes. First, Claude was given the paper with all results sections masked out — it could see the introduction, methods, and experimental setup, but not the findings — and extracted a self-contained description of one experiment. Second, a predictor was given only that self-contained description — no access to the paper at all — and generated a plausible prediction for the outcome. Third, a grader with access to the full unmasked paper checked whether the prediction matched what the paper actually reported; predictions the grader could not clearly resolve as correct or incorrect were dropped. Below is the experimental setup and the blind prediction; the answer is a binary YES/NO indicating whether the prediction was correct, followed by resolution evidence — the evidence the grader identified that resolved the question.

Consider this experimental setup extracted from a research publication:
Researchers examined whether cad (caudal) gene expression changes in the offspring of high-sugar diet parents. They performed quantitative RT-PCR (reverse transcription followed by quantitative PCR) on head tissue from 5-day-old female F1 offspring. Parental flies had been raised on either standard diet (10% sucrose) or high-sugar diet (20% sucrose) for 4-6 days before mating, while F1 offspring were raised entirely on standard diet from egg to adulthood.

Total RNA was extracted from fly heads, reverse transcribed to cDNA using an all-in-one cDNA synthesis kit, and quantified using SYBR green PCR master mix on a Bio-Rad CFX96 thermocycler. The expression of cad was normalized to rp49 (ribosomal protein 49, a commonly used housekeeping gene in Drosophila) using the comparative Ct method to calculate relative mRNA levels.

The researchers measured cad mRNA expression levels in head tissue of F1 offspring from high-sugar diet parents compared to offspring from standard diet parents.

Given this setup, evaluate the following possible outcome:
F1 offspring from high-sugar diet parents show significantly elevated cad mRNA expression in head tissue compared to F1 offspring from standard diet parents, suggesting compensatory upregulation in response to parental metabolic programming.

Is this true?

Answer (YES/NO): NO